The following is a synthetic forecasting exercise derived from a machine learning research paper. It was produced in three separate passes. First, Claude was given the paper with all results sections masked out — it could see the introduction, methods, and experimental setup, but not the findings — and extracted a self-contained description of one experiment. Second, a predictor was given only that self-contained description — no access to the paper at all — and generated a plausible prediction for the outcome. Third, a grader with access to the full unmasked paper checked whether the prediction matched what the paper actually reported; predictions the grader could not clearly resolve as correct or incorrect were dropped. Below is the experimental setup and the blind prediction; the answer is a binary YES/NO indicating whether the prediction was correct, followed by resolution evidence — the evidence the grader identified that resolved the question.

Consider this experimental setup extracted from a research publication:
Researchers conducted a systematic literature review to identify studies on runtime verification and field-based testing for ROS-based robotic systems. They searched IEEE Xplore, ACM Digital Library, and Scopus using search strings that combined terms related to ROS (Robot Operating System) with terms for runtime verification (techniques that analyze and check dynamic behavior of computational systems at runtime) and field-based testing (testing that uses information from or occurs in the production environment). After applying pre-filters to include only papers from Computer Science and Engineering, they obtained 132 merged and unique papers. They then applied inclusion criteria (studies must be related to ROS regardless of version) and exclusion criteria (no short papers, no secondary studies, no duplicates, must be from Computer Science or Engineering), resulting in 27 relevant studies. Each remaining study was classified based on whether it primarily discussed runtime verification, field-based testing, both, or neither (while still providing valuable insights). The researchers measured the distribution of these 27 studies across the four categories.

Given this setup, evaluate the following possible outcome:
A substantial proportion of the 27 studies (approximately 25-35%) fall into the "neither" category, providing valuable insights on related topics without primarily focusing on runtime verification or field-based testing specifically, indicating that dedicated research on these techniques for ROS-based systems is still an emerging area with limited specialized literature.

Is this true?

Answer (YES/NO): NO